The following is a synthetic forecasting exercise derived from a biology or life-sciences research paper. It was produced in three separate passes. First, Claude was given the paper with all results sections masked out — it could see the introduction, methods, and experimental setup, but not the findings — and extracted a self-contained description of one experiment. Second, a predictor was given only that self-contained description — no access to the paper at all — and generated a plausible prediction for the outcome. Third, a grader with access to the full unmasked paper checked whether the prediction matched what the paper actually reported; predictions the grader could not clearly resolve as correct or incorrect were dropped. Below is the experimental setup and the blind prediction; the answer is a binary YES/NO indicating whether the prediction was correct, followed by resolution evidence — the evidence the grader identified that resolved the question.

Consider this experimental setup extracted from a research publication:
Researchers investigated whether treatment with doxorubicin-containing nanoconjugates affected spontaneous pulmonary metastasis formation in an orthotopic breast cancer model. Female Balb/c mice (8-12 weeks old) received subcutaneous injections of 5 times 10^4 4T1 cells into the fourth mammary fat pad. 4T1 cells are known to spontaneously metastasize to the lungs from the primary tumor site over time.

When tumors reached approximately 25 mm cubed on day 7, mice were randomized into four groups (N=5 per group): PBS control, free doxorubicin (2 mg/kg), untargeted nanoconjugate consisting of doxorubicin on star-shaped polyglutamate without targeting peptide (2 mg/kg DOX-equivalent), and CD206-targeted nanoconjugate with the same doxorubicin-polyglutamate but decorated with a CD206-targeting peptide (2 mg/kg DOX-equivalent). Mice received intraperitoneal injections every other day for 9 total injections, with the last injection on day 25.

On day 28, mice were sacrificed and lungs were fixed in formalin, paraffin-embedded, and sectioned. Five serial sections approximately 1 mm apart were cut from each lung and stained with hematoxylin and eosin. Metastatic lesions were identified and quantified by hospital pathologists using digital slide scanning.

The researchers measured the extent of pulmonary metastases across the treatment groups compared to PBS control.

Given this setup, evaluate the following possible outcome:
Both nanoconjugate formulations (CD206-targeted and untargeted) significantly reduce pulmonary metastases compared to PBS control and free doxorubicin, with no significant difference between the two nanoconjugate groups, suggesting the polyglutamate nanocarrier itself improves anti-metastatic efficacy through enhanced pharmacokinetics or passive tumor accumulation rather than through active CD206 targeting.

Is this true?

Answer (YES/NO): NO